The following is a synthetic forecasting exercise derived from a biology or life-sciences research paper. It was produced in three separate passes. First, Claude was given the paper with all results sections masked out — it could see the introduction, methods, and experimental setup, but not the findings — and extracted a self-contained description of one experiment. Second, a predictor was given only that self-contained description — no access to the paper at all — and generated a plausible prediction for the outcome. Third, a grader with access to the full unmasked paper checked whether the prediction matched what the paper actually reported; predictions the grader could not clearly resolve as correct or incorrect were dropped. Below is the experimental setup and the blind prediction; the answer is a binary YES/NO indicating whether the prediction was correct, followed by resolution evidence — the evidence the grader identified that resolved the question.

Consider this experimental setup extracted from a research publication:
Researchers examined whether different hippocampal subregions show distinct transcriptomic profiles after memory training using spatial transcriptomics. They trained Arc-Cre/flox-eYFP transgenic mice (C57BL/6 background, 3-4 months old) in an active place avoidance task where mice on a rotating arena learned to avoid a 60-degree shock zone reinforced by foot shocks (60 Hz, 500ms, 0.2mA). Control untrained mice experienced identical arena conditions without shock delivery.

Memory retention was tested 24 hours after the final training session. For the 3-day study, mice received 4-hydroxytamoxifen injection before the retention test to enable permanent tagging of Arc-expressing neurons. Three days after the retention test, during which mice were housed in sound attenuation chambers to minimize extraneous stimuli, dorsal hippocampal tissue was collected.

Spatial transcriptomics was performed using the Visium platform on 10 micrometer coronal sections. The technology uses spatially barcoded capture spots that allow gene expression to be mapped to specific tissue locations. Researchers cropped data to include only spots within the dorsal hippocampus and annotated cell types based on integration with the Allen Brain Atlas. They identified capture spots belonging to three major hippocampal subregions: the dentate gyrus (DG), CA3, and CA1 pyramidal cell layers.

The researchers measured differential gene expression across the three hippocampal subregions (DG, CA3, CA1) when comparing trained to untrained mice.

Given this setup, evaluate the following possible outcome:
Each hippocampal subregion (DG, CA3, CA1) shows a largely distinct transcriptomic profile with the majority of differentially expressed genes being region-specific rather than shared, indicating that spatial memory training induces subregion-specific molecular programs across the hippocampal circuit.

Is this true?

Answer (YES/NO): YES